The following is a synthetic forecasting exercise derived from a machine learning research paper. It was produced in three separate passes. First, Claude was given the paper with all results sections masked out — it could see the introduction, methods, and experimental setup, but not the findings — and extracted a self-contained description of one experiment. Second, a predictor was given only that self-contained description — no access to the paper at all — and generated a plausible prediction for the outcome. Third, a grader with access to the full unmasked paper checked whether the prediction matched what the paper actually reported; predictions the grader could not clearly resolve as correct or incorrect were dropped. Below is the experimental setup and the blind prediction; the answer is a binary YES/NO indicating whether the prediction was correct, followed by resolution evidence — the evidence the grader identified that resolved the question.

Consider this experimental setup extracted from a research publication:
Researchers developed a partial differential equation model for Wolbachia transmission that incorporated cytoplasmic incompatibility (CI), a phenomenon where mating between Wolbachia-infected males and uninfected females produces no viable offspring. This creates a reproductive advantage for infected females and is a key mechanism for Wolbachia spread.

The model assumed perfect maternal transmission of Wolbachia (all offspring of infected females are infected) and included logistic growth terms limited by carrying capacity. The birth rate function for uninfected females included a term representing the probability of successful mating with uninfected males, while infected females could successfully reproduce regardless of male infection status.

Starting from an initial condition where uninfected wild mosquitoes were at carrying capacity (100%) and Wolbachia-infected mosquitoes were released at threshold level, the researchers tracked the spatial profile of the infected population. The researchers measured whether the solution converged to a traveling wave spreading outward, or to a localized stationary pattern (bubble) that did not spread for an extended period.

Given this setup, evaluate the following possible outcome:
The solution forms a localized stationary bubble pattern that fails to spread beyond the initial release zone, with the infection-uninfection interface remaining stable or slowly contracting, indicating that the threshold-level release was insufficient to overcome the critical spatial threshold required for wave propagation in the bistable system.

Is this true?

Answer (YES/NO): NO